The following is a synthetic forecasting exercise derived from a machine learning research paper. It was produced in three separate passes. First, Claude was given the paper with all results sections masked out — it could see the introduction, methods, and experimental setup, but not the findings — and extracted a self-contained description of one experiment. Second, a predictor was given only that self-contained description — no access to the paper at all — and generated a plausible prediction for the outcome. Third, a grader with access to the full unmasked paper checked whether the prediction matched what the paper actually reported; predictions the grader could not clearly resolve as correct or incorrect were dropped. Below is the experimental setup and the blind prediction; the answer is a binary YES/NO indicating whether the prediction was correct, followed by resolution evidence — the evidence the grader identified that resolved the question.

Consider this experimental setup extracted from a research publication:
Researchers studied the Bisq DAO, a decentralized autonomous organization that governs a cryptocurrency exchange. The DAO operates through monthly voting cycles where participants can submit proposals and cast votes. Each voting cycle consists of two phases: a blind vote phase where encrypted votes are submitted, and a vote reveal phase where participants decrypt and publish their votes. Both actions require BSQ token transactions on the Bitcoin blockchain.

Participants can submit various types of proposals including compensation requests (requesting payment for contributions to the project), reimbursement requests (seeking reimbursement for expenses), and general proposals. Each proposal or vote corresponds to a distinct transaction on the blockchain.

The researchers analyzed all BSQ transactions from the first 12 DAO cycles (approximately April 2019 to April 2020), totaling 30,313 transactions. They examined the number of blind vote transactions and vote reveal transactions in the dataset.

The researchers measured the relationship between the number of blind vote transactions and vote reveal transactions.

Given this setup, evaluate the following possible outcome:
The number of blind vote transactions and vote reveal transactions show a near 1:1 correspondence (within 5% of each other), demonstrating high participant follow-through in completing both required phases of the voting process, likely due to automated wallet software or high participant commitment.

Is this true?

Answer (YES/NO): YES